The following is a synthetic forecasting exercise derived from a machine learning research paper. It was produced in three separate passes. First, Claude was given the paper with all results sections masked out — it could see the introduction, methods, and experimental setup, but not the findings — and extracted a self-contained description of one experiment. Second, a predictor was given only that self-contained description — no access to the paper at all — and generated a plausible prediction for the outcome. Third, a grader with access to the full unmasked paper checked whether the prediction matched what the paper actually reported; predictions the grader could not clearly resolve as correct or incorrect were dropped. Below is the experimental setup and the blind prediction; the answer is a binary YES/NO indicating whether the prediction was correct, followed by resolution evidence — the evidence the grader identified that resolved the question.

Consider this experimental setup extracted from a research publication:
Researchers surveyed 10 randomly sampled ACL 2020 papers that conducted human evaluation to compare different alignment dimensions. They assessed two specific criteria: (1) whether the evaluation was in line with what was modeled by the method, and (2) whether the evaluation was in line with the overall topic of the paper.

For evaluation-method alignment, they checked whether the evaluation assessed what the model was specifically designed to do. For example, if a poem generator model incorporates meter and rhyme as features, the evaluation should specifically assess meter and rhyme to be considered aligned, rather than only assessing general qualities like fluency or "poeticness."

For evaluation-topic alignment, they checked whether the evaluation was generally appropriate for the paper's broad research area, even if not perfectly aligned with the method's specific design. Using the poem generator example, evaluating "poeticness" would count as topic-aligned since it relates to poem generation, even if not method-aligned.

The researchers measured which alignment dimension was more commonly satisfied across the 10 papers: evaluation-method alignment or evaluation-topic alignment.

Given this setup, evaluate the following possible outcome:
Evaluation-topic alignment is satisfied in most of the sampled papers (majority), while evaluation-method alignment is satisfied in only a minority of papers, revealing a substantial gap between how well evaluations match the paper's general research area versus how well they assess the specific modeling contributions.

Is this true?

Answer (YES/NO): NO